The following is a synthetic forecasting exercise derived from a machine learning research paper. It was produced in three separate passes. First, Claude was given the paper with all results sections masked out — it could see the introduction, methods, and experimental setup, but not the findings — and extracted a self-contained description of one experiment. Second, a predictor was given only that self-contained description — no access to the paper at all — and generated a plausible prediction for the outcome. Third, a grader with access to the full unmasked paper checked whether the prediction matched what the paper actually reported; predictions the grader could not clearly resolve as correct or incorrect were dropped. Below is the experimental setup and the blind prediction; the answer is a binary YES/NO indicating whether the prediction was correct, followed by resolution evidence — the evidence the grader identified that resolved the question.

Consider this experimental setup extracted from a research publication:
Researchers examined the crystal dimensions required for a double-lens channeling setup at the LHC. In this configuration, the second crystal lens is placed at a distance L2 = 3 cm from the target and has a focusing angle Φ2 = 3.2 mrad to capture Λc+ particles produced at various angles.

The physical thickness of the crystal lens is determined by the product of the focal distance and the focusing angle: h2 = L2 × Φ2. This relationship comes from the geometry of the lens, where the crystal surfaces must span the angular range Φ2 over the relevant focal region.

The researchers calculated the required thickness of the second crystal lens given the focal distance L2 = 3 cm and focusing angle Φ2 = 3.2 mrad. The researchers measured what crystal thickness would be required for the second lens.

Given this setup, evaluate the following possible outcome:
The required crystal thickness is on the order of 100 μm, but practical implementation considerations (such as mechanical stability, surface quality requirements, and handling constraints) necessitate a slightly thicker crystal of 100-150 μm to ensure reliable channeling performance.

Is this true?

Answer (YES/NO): NO